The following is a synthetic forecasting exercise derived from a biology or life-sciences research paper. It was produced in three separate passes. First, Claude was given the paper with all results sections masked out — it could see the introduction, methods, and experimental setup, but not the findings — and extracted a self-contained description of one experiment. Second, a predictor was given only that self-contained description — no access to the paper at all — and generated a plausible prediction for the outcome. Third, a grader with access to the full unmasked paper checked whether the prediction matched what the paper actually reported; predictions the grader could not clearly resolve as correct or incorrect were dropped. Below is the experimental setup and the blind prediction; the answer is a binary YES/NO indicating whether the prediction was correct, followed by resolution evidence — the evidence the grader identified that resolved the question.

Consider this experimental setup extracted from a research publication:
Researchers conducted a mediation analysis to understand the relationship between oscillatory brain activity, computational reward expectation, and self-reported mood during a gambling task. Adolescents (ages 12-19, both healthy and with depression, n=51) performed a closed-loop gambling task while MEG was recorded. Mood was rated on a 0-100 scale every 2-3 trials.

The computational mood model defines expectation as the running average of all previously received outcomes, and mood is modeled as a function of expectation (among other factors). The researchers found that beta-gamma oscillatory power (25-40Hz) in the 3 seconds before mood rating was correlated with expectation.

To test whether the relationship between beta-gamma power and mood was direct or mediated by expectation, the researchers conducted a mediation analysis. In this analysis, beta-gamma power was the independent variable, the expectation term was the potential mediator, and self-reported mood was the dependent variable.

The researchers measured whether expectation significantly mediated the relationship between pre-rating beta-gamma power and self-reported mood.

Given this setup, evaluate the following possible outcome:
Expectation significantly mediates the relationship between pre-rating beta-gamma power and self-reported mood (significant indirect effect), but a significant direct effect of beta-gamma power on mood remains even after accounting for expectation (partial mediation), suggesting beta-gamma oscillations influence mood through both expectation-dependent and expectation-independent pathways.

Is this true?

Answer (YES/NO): NO